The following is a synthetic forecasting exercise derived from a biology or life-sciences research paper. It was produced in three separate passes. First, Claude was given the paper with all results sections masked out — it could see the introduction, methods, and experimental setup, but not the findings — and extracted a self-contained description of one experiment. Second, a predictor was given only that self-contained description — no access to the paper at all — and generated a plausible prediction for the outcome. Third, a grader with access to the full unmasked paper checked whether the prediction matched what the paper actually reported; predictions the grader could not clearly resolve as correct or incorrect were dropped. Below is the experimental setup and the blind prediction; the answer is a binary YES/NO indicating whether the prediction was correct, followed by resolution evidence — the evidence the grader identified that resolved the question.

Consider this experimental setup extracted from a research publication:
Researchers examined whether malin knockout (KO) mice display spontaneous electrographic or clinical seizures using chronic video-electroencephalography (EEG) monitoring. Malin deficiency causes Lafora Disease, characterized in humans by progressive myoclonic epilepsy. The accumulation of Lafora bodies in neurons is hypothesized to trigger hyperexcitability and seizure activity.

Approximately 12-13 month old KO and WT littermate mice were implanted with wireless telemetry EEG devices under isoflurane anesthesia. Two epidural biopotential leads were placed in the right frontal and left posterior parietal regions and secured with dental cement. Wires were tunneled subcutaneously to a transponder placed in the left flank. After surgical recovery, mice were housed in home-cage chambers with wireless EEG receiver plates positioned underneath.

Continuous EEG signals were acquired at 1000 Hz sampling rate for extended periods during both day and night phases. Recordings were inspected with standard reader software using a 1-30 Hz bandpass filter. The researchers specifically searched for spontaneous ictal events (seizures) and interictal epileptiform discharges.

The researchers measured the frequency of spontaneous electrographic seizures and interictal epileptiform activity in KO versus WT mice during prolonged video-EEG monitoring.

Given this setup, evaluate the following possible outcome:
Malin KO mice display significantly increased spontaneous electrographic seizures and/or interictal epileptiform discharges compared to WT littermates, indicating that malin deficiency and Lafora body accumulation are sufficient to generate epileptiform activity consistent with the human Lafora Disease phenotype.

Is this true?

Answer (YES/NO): NO